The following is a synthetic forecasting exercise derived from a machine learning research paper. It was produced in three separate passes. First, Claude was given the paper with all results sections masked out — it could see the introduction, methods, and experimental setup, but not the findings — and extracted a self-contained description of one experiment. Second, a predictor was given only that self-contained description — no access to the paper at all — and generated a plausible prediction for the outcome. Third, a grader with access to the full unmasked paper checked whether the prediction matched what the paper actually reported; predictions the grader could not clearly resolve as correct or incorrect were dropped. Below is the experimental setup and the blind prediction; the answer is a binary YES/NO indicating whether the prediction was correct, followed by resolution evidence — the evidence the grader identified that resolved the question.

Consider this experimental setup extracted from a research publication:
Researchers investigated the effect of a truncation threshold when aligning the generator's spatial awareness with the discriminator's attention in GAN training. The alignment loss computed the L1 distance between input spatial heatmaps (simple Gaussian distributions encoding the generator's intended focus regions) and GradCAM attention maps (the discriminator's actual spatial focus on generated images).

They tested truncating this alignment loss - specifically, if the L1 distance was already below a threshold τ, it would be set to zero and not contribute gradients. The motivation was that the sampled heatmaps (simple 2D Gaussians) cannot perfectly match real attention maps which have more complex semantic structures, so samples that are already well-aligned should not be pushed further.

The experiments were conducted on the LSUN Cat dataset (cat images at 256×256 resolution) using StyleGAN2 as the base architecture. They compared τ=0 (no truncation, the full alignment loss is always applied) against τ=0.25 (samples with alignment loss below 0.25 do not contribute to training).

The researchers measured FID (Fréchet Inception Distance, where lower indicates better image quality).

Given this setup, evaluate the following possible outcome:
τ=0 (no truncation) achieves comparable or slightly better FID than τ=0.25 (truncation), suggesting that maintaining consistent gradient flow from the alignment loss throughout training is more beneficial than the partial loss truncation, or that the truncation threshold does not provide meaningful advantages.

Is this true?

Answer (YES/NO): NO